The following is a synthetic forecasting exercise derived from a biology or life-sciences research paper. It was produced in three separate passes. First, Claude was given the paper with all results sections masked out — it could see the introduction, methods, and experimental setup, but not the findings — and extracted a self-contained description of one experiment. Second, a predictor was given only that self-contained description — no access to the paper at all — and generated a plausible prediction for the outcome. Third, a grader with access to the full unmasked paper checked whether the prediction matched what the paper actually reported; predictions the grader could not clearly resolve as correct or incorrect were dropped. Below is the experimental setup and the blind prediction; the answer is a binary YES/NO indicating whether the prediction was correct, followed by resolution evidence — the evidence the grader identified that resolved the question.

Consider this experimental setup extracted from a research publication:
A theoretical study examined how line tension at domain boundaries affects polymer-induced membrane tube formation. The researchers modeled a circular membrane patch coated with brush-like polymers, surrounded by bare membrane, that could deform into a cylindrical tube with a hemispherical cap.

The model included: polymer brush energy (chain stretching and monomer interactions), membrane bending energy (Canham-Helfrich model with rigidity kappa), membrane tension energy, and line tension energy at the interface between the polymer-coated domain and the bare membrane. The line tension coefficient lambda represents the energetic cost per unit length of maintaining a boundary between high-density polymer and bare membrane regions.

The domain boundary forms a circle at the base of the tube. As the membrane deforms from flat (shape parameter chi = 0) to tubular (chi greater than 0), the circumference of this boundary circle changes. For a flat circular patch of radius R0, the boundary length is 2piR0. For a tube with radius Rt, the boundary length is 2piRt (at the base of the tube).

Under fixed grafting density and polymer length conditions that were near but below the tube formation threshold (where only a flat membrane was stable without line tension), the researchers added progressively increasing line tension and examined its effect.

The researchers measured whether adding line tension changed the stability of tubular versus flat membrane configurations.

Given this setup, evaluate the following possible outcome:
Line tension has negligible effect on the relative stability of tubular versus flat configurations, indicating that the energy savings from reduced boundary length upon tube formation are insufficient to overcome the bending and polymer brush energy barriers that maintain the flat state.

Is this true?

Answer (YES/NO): NO